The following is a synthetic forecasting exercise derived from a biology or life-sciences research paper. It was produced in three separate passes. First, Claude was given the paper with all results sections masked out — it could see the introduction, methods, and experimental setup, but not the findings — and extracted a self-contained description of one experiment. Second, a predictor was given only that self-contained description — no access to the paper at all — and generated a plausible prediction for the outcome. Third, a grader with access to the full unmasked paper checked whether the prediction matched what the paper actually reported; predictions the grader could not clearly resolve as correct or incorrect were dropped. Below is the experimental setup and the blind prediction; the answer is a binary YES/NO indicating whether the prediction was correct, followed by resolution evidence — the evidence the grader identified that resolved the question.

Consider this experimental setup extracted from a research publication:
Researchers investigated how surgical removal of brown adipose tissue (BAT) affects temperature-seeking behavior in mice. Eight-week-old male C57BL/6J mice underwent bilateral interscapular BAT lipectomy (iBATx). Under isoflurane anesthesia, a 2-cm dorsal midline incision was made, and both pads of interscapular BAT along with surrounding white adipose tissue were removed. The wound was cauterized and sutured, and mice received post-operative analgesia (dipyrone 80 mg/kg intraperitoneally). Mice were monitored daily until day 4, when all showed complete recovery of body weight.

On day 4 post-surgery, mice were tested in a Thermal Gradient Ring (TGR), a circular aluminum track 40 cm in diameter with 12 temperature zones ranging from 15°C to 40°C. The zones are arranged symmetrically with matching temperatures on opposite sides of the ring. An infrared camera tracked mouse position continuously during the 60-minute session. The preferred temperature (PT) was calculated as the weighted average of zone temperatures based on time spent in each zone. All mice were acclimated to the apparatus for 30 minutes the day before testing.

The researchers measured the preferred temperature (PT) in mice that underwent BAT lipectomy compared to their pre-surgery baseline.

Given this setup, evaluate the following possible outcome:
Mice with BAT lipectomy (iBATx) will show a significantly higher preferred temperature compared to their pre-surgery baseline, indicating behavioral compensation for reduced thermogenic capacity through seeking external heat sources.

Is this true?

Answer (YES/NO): YES